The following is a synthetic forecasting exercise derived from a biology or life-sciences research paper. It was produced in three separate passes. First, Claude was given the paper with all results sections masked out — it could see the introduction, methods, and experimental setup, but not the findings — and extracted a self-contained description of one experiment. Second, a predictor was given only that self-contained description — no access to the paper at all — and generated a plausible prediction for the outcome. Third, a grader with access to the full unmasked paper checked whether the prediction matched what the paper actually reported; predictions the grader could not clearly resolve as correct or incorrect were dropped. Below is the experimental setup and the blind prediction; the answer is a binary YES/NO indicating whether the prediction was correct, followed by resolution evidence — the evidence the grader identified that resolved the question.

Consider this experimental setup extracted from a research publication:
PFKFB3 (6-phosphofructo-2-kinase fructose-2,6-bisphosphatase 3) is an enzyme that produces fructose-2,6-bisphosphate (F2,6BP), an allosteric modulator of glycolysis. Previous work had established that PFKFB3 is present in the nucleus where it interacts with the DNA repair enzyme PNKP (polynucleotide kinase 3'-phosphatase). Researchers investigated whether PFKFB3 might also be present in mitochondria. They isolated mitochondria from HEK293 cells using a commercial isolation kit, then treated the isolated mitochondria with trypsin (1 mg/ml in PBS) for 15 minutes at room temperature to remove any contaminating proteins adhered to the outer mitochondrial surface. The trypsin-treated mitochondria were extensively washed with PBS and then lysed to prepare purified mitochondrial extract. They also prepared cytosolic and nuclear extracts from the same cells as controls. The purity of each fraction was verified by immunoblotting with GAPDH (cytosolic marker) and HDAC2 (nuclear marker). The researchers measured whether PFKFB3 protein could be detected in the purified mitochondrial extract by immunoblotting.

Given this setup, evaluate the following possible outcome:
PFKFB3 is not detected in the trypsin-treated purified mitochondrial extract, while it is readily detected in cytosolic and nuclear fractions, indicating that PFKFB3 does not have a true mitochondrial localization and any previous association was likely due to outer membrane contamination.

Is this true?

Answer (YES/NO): NO